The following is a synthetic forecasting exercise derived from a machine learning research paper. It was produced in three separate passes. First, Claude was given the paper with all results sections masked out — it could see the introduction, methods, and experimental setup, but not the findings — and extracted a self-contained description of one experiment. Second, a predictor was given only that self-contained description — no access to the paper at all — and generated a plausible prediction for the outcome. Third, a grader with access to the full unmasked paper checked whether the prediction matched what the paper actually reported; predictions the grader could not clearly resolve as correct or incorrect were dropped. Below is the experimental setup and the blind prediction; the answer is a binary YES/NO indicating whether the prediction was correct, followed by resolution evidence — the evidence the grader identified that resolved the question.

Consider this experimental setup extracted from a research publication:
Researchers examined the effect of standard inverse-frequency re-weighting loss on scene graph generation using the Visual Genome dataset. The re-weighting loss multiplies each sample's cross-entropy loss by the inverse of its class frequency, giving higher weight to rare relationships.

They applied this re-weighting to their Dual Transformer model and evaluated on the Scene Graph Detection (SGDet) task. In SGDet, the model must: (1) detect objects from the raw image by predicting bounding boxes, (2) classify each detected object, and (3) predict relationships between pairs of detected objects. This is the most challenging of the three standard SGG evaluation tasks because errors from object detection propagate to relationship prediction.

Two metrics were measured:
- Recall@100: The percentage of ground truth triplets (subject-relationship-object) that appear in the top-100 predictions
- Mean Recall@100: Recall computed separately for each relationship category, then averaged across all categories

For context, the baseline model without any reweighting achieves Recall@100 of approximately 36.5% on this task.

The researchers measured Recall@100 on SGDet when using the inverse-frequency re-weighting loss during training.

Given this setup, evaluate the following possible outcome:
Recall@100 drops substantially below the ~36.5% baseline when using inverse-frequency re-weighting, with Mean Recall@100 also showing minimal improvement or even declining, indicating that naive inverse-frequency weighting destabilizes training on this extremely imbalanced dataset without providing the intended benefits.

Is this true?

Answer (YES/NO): YES